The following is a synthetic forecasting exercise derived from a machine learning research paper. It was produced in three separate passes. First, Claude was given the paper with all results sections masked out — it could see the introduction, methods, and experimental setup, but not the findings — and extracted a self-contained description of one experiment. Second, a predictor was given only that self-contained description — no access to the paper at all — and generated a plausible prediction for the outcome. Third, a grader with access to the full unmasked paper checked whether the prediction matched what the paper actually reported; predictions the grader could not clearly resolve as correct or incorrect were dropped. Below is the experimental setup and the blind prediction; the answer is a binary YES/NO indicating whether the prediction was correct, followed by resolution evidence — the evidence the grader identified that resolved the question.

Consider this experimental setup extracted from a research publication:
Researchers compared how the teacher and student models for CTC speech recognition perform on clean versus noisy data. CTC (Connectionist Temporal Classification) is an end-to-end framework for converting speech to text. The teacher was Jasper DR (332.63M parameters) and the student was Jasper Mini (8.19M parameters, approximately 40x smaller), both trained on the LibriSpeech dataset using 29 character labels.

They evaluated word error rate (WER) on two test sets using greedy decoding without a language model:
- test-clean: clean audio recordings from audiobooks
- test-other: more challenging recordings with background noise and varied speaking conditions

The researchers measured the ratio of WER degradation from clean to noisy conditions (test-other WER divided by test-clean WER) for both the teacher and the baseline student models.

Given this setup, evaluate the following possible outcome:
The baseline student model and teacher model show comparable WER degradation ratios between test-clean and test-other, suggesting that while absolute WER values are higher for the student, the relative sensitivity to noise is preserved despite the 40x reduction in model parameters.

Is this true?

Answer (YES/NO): YES